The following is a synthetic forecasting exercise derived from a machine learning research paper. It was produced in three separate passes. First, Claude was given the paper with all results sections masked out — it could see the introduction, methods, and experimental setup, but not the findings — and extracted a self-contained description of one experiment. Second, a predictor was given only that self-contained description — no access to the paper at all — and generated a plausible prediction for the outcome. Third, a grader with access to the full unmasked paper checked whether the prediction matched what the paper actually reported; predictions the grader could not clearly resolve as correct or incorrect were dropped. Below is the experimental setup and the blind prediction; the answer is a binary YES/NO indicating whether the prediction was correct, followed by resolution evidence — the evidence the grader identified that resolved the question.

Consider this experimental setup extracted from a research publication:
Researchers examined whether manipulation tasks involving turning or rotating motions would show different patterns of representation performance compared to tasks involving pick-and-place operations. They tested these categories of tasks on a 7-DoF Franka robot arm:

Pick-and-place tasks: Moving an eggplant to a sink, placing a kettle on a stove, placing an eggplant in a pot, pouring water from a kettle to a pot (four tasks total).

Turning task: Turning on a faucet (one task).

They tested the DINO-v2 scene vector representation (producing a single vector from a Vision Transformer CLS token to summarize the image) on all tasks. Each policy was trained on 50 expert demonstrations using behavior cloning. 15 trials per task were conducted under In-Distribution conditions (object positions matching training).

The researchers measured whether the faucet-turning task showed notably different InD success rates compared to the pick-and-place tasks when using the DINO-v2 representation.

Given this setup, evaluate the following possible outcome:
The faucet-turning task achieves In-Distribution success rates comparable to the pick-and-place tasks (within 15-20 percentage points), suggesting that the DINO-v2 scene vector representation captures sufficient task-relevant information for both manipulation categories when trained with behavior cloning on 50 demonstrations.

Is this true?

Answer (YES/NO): NO